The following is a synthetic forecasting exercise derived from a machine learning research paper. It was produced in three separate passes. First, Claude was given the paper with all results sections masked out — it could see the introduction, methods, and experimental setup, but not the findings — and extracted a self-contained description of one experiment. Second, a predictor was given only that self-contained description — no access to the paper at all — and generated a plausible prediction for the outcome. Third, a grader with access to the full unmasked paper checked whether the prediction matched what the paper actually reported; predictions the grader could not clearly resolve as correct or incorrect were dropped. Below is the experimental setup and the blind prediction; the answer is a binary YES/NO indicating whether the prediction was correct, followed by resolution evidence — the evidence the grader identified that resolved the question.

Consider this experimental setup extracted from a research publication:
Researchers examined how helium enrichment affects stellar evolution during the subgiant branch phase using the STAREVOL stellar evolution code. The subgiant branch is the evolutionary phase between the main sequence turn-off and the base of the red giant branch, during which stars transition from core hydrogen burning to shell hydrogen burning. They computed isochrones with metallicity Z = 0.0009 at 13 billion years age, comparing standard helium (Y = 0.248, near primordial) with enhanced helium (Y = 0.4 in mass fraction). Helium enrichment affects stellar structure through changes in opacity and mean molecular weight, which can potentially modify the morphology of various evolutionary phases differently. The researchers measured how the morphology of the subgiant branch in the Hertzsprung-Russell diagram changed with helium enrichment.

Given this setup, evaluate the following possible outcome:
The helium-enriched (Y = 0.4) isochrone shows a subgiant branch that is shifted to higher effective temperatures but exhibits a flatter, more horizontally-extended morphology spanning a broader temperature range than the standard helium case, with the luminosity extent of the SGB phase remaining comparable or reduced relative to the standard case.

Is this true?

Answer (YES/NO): NO